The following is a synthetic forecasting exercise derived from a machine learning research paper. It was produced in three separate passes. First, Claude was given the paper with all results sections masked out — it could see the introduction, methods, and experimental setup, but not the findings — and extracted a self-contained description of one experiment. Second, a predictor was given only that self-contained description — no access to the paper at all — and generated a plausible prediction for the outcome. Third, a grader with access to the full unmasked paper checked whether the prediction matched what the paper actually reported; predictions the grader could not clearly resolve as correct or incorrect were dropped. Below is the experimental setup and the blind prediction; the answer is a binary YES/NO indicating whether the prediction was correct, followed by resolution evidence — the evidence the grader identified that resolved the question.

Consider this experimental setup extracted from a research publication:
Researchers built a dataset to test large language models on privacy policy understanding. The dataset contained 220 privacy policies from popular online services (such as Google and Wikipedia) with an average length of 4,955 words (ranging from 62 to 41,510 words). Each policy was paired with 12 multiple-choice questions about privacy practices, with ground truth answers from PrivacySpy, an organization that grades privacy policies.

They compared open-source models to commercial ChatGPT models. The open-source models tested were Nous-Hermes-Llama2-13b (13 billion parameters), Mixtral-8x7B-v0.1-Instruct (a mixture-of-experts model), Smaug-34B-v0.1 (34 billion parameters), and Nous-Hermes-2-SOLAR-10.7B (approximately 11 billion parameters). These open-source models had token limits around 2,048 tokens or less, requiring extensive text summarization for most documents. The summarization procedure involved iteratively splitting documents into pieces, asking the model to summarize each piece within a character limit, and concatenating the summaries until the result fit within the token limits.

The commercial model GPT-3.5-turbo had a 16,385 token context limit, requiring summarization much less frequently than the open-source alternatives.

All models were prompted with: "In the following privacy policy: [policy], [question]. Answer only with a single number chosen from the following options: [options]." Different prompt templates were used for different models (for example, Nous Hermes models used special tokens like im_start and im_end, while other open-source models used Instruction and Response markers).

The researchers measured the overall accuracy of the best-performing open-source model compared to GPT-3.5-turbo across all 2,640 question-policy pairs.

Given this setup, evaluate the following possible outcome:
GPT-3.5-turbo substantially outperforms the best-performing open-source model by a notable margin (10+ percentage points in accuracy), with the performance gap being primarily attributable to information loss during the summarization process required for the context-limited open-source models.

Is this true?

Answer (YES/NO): NO